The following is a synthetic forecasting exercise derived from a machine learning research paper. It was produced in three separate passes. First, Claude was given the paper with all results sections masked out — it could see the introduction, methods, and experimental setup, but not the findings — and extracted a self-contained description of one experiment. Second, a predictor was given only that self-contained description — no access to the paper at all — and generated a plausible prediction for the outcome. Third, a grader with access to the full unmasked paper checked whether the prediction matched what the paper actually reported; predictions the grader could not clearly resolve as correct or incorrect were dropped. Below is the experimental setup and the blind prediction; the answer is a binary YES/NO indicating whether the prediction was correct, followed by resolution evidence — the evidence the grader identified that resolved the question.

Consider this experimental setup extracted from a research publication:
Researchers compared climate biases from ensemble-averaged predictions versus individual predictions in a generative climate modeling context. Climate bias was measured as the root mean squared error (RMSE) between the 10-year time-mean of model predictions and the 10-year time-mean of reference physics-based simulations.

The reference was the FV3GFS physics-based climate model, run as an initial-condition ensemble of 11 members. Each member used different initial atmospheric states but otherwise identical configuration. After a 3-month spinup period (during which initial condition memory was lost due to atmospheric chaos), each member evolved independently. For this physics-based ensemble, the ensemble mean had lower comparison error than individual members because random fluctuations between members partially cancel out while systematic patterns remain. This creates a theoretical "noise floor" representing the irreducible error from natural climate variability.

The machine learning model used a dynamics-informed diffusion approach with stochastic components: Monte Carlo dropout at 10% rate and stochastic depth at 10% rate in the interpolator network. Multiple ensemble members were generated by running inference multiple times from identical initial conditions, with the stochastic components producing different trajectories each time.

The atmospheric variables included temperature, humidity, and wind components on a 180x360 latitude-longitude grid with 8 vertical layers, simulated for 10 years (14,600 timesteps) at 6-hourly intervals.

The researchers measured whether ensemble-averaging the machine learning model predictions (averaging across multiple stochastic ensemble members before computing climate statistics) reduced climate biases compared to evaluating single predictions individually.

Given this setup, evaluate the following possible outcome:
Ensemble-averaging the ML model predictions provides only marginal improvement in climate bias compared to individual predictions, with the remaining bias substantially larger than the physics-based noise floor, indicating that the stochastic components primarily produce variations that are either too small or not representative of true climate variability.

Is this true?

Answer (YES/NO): NO